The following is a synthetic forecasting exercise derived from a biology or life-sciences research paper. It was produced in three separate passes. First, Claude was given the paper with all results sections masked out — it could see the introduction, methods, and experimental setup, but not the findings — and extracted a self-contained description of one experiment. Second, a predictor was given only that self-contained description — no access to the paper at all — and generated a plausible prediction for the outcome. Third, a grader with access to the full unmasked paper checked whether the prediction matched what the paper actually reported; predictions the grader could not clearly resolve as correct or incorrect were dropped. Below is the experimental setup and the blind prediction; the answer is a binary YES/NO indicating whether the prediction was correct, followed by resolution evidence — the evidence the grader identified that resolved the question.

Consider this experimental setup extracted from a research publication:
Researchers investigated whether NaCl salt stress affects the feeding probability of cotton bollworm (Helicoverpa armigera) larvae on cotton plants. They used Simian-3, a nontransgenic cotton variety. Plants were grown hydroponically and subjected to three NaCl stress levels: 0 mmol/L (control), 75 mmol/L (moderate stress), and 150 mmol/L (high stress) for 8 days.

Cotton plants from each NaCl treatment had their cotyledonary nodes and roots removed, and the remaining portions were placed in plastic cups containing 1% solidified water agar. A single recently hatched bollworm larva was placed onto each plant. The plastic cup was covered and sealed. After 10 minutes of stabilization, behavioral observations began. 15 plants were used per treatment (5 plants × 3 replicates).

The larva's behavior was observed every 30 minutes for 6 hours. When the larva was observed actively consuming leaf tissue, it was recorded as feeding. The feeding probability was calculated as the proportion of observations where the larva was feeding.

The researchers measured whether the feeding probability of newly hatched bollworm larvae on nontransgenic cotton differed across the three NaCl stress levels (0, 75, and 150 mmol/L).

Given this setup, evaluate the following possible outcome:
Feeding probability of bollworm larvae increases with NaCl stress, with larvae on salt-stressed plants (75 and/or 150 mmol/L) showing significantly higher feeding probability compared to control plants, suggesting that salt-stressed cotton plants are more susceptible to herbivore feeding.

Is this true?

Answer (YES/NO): NO